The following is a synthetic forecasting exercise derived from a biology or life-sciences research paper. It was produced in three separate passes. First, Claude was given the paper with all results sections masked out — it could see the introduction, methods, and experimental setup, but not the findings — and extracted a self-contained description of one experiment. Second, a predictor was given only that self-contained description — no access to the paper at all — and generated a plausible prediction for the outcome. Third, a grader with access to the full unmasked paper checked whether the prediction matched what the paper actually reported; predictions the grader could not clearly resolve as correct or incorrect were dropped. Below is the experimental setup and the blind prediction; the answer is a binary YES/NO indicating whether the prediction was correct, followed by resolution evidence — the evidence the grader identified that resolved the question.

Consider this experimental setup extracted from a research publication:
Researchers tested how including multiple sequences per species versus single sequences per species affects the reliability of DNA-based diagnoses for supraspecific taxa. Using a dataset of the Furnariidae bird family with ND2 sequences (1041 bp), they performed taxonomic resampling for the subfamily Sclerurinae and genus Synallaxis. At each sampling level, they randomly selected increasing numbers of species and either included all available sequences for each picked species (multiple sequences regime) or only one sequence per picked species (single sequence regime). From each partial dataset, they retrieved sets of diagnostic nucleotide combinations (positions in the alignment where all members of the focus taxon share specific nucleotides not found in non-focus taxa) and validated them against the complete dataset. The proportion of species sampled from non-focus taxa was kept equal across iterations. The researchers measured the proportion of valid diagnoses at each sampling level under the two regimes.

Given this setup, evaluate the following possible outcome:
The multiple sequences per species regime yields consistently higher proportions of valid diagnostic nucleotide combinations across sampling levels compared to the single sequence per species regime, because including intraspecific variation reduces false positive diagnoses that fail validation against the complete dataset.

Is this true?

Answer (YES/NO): YES